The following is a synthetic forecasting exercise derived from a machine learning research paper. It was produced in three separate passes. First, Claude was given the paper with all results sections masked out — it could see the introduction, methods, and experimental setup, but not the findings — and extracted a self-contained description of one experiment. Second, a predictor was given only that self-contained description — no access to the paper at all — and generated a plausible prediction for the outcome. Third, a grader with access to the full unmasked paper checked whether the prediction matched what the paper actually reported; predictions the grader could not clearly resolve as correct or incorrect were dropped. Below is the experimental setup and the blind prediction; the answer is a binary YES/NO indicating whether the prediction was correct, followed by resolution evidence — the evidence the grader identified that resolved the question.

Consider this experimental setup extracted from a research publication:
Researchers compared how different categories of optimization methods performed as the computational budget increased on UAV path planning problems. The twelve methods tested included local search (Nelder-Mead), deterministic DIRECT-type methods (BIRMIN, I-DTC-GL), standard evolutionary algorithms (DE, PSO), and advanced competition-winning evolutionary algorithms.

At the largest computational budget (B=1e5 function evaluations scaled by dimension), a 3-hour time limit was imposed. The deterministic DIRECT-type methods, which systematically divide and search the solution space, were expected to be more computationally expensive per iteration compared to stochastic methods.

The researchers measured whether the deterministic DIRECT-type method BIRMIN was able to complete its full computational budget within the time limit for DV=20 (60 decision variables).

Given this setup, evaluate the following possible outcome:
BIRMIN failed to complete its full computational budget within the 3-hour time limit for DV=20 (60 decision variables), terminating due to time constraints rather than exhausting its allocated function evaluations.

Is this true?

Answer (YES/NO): YES